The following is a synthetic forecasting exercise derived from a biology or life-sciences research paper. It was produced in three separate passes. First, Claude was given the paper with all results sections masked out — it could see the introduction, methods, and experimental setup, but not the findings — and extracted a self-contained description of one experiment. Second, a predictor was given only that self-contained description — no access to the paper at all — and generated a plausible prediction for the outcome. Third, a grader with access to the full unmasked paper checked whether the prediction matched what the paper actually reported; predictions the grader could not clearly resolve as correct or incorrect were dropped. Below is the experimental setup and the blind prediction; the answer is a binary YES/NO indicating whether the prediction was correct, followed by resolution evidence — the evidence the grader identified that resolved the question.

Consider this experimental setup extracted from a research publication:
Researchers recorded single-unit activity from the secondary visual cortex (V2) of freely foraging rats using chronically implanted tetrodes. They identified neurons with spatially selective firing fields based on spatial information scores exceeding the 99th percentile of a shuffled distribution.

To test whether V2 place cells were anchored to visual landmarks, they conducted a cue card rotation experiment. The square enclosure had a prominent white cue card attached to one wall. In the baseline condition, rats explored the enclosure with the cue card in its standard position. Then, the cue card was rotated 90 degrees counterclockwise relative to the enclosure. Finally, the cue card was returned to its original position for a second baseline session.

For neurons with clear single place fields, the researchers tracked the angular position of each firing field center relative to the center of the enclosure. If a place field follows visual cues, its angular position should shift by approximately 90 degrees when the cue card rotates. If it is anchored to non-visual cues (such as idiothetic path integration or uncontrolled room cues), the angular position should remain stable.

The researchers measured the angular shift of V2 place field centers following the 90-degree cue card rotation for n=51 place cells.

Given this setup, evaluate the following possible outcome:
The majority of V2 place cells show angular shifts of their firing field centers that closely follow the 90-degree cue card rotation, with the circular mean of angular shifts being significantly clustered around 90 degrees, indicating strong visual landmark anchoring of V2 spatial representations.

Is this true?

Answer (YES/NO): NO